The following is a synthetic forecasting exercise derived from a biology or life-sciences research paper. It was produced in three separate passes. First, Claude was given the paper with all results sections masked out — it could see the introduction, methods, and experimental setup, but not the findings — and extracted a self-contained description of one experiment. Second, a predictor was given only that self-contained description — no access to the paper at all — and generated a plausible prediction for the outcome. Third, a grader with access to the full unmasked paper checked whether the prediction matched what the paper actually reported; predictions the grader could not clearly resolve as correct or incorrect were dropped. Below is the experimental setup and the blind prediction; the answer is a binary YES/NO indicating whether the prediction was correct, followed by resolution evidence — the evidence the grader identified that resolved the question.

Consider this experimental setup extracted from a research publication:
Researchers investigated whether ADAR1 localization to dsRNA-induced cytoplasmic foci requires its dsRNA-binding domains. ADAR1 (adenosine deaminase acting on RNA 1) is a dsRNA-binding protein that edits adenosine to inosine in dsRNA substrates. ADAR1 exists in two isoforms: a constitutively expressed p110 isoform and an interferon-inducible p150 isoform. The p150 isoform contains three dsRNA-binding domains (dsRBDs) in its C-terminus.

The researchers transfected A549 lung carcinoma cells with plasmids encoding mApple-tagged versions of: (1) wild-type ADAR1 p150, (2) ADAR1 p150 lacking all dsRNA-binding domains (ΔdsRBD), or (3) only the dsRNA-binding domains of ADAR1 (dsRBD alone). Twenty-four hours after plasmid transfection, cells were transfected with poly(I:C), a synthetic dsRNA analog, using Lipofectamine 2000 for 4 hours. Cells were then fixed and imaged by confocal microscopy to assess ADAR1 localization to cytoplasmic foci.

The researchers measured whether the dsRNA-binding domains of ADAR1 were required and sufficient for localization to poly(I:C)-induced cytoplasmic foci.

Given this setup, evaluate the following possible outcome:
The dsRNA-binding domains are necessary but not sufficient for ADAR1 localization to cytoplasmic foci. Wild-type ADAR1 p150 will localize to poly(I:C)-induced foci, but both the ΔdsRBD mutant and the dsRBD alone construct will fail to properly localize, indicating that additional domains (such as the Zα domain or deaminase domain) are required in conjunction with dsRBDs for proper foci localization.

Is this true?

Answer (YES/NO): NO